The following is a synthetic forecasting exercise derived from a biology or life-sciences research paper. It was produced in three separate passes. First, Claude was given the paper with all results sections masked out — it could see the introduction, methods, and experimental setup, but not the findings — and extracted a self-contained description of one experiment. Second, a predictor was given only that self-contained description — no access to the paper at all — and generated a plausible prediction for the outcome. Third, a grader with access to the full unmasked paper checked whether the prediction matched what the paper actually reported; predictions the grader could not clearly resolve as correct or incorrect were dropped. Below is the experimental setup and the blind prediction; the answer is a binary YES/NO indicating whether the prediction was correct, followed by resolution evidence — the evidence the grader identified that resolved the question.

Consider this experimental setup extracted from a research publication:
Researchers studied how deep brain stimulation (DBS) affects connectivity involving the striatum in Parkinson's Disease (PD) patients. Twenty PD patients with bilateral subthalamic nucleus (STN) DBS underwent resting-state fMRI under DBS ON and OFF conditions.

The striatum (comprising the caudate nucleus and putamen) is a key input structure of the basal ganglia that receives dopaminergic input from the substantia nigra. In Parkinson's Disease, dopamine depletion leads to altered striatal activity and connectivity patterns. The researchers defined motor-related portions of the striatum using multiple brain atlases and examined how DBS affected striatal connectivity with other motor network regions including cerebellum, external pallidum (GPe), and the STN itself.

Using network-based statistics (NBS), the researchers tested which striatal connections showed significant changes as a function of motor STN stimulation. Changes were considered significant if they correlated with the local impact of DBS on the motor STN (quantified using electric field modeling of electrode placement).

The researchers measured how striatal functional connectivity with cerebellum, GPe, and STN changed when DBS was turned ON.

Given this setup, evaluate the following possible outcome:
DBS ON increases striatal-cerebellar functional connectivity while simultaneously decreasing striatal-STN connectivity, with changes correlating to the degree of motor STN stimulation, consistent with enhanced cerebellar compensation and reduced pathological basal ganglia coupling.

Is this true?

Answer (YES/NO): NO